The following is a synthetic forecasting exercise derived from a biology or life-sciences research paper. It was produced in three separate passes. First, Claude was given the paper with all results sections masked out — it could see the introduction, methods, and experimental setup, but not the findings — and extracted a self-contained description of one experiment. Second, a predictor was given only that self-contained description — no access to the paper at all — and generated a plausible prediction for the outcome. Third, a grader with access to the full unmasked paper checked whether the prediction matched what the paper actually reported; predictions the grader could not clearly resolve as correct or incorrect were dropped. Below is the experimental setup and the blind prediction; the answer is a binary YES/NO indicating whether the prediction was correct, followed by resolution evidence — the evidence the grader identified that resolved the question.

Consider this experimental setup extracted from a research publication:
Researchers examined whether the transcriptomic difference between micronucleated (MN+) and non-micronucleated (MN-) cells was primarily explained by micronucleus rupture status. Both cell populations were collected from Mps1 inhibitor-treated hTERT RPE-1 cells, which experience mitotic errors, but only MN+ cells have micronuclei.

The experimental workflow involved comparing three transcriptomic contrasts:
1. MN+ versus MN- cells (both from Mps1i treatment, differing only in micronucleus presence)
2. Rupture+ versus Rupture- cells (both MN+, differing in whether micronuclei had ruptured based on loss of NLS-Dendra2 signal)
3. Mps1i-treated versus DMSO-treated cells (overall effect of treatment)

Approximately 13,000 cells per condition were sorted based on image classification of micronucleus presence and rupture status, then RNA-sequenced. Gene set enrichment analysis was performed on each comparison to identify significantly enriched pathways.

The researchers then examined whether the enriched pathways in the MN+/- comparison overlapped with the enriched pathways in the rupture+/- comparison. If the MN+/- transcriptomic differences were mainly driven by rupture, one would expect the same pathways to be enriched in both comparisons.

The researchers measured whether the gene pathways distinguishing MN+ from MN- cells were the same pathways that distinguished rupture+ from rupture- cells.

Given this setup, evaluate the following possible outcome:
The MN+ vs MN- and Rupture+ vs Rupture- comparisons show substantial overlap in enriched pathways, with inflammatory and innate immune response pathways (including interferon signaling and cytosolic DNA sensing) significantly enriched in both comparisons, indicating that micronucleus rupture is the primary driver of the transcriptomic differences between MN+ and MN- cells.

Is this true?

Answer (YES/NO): NO